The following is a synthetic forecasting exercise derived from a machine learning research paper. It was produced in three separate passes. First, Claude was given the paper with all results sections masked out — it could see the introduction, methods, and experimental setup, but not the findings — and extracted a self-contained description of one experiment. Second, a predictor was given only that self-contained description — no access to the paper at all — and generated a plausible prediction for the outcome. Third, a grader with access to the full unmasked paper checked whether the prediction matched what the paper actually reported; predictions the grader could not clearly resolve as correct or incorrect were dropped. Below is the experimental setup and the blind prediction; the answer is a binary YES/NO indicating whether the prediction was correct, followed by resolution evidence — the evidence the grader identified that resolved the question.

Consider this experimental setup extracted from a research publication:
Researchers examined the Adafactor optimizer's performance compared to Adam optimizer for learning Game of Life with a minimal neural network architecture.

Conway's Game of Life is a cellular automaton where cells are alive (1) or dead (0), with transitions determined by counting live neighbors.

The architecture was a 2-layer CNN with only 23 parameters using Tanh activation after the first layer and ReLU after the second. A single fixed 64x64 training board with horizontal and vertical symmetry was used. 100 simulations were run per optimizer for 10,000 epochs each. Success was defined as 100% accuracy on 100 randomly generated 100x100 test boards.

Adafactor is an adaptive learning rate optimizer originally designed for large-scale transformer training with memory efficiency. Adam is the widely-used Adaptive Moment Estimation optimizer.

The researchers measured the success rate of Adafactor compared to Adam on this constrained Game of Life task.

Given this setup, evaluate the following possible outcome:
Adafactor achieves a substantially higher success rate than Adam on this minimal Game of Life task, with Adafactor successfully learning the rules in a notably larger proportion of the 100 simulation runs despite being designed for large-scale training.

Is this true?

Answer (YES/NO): NO